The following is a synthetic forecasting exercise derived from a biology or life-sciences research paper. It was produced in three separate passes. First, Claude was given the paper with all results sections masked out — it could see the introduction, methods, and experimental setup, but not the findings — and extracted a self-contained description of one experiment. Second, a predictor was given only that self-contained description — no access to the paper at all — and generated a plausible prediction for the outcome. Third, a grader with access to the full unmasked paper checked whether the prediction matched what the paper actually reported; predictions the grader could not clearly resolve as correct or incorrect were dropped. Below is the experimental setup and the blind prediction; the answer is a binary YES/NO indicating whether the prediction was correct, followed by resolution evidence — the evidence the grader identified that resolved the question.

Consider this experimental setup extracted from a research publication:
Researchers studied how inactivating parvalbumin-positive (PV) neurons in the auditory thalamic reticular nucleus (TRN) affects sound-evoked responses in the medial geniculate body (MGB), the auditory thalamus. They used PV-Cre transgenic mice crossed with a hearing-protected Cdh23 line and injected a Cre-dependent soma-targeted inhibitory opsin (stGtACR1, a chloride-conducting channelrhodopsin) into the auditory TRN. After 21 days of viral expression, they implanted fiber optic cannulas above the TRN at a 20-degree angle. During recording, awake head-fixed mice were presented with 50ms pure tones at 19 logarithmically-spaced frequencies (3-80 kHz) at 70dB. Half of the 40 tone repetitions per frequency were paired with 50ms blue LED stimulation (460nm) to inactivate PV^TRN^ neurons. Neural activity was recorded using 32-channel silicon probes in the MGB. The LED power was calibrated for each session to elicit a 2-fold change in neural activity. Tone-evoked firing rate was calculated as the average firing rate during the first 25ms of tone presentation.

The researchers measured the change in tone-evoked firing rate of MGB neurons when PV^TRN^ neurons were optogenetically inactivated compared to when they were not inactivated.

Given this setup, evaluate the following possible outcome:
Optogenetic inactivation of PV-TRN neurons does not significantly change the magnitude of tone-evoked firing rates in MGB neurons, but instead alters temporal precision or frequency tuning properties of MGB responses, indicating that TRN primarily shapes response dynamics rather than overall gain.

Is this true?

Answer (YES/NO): NO